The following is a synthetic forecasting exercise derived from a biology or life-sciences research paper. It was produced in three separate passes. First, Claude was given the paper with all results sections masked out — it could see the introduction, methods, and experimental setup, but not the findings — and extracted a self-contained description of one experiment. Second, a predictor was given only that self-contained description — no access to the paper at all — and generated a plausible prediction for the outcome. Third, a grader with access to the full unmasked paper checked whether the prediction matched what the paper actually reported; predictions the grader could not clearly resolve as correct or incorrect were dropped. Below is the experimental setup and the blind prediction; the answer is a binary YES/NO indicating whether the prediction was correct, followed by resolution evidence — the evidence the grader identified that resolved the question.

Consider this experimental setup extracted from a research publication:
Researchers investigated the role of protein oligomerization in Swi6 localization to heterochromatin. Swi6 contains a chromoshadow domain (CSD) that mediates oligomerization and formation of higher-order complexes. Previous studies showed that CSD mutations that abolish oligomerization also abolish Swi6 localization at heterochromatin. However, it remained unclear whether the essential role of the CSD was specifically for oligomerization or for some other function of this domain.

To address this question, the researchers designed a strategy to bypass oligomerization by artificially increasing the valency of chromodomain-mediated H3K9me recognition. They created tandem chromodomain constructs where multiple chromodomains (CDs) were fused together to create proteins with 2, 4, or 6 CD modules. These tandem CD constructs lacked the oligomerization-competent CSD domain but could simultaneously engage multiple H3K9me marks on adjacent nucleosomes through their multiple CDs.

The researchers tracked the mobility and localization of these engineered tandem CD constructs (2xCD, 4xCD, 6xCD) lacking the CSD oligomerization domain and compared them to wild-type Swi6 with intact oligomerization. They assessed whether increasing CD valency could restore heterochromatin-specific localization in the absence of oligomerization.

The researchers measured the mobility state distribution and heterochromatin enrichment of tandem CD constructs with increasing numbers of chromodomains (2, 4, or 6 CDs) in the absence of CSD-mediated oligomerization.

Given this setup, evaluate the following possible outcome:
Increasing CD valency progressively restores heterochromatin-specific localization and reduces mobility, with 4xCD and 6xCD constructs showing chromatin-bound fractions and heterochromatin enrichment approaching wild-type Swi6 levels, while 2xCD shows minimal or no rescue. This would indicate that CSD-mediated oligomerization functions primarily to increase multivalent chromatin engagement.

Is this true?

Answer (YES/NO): YES